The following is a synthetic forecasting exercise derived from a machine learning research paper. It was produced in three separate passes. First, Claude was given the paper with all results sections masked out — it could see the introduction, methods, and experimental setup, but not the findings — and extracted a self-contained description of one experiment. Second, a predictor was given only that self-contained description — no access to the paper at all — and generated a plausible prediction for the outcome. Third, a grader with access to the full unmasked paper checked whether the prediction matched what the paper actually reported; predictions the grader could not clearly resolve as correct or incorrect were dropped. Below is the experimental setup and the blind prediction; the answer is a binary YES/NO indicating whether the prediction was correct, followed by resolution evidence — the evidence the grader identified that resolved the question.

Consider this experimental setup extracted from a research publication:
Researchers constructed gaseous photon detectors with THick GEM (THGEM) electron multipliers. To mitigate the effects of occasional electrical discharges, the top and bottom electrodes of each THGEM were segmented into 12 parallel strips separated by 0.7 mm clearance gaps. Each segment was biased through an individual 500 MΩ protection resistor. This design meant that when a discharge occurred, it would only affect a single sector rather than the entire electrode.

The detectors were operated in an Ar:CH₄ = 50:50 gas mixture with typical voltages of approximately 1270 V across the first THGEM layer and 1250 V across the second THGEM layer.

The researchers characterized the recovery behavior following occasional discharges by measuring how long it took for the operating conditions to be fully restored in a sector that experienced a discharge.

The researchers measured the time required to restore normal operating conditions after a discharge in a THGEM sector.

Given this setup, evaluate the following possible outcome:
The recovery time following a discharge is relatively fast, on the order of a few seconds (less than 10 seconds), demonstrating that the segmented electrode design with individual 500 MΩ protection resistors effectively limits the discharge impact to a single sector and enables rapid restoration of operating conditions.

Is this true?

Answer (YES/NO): NO